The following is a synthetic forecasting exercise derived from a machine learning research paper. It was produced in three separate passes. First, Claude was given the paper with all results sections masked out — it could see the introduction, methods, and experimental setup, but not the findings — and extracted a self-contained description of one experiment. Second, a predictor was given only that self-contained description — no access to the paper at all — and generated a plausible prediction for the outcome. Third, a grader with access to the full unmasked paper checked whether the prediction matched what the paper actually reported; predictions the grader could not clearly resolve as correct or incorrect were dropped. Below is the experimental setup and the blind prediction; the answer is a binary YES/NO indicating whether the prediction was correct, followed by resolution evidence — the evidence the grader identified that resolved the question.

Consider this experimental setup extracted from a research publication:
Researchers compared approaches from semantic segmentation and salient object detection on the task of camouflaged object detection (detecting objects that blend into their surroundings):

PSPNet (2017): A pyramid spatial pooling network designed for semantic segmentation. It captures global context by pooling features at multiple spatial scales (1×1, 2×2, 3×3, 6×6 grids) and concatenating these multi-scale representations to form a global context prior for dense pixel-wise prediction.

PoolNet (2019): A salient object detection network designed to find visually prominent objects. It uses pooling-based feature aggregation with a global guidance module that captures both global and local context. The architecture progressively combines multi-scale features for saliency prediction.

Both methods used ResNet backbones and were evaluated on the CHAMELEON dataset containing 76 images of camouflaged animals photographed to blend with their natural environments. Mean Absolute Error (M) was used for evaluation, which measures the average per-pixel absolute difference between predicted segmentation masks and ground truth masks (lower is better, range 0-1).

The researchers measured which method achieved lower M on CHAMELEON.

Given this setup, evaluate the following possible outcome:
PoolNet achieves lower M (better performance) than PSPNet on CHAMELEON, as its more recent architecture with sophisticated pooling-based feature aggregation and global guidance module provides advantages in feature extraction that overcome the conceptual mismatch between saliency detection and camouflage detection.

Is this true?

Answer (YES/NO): YES